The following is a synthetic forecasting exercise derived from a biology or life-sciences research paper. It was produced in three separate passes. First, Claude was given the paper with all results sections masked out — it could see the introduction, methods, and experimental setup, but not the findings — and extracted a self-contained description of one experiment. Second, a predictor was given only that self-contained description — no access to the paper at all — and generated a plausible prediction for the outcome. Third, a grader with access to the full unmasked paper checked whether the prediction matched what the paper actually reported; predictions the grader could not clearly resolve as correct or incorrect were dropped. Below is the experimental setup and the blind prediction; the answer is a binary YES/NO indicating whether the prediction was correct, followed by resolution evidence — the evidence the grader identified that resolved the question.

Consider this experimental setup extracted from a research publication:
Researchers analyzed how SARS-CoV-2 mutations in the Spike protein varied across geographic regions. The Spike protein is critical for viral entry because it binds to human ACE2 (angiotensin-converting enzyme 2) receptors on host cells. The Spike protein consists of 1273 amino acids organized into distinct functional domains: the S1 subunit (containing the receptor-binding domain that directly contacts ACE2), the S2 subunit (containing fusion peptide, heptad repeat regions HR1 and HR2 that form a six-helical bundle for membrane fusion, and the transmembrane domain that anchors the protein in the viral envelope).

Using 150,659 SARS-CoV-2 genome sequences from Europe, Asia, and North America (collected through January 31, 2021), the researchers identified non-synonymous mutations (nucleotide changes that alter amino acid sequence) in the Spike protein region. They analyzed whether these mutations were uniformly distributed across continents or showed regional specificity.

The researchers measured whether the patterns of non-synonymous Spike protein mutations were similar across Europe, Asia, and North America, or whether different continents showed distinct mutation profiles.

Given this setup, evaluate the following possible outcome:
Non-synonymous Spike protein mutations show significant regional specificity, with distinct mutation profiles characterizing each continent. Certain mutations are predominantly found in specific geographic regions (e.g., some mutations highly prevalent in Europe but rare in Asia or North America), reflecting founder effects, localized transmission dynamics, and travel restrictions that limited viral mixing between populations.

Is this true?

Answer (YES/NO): YES